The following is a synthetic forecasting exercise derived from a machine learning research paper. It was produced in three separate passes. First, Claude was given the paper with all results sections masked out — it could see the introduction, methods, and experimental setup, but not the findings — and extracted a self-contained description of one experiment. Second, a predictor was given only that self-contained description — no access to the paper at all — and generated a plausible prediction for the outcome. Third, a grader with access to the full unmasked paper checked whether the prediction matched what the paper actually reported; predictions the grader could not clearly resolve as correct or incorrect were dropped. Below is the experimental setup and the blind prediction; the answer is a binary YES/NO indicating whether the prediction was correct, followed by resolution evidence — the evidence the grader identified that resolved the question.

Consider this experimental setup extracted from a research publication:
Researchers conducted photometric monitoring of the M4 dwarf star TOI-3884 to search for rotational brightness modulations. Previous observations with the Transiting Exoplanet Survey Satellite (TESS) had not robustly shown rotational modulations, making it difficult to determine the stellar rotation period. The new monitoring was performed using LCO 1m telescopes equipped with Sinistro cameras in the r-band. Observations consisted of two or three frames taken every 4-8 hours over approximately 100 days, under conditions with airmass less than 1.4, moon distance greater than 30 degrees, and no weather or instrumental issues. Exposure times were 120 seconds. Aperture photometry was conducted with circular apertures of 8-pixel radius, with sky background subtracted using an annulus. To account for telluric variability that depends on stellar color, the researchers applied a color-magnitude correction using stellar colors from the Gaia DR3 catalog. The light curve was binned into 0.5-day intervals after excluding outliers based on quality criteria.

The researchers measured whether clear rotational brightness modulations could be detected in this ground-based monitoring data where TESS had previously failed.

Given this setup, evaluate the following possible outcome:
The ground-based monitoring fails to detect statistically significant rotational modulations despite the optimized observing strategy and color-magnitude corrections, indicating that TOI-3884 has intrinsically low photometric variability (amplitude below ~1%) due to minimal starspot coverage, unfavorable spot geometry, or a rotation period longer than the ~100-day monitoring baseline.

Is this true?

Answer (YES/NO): NO